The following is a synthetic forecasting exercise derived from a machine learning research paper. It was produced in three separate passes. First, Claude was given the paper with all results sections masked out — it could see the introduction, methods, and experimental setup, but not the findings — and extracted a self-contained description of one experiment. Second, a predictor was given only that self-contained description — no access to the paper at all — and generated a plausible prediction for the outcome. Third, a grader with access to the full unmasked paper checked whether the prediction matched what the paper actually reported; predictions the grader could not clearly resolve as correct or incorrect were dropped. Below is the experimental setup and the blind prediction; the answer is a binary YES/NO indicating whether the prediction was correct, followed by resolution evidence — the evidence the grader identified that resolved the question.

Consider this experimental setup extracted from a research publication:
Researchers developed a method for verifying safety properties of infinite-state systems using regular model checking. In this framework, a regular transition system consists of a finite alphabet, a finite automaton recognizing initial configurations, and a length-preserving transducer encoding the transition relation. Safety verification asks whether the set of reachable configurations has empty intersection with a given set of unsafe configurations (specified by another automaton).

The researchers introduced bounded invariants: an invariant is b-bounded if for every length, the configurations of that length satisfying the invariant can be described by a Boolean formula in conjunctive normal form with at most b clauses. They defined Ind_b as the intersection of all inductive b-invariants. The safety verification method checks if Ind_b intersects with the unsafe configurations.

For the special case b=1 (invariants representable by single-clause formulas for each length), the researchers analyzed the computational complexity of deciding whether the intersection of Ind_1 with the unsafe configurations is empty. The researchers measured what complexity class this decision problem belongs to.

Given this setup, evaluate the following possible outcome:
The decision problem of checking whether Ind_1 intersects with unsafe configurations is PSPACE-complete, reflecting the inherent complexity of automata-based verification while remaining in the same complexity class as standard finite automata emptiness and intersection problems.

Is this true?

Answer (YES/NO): YES